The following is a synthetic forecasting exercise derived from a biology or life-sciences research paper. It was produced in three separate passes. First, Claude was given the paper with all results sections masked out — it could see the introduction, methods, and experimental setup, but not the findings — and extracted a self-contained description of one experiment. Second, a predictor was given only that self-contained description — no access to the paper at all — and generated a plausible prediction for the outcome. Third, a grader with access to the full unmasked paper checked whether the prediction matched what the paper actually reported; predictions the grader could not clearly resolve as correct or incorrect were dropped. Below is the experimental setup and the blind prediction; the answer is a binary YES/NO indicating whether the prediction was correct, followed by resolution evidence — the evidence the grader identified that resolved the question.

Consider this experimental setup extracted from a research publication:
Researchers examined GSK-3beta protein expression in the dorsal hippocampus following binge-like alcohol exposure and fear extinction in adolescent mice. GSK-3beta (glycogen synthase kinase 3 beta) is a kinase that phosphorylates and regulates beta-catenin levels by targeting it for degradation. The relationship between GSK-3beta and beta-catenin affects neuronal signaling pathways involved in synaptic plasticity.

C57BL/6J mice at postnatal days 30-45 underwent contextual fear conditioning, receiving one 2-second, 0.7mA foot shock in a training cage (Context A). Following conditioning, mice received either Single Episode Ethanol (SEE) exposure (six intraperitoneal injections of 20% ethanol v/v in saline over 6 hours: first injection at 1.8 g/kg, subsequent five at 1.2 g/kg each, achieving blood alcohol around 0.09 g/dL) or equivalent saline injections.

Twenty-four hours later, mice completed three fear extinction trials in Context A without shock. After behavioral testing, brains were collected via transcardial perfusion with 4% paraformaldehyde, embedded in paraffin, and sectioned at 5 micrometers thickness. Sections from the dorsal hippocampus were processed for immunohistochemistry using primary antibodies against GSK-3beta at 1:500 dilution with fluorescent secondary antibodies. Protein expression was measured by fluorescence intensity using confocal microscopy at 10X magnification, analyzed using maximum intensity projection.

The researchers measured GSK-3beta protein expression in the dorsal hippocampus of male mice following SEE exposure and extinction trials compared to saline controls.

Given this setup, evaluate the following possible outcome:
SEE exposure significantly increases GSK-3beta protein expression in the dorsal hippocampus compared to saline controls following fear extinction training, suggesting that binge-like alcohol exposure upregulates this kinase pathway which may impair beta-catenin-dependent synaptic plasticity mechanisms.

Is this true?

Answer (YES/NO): NO